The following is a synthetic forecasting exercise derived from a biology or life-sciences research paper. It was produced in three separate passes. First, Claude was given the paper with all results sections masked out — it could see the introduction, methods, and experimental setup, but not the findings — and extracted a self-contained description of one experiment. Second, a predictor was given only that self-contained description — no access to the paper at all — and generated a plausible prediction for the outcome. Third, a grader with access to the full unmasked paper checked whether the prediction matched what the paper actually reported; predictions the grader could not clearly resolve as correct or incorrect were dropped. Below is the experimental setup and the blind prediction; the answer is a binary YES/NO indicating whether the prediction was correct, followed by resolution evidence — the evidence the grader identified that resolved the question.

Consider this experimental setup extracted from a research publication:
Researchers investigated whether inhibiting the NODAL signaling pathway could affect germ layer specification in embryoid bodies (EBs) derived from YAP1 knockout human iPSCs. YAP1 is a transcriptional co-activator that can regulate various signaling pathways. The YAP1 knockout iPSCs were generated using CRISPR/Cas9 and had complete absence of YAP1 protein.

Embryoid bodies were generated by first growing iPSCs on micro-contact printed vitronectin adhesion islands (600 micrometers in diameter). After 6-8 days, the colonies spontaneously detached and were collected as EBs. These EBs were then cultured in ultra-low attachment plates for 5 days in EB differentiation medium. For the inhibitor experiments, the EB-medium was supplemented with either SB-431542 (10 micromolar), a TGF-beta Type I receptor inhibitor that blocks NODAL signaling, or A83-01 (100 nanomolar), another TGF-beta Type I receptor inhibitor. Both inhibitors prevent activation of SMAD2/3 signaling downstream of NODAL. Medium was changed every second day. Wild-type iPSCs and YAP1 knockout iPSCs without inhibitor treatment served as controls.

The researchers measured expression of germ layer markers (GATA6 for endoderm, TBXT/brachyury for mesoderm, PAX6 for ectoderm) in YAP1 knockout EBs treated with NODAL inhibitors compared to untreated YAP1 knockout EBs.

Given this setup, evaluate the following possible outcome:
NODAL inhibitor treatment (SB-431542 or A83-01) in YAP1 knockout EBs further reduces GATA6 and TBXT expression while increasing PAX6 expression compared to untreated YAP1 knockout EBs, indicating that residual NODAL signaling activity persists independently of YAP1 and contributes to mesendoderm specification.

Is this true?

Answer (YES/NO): NO